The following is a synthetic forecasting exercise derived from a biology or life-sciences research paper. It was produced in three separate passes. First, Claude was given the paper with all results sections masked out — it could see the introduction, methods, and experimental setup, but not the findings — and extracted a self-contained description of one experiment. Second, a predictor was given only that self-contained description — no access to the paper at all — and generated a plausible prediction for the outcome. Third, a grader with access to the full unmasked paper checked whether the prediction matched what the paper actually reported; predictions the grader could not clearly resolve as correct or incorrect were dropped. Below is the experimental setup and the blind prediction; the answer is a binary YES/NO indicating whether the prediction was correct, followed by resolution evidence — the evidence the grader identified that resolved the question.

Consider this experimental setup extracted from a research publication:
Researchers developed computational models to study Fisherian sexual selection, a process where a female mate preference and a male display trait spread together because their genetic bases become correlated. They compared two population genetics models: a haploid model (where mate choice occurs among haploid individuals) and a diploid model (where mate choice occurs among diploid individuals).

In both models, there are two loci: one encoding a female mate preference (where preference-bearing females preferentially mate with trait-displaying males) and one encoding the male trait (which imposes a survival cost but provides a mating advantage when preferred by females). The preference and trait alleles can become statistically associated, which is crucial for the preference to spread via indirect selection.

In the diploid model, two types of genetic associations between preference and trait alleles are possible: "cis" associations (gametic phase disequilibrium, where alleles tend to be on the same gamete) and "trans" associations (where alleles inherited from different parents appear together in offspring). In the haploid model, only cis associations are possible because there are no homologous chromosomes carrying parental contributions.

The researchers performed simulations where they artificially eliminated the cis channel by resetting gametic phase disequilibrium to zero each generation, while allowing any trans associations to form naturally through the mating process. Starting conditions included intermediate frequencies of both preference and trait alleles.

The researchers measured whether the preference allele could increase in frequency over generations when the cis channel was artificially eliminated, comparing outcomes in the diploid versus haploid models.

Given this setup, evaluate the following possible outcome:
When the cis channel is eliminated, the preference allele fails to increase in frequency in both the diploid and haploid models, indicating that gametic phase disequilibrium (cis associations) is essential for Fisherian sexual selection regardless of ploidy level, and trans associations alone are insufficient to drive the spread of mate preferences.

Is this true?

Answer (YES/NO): NO